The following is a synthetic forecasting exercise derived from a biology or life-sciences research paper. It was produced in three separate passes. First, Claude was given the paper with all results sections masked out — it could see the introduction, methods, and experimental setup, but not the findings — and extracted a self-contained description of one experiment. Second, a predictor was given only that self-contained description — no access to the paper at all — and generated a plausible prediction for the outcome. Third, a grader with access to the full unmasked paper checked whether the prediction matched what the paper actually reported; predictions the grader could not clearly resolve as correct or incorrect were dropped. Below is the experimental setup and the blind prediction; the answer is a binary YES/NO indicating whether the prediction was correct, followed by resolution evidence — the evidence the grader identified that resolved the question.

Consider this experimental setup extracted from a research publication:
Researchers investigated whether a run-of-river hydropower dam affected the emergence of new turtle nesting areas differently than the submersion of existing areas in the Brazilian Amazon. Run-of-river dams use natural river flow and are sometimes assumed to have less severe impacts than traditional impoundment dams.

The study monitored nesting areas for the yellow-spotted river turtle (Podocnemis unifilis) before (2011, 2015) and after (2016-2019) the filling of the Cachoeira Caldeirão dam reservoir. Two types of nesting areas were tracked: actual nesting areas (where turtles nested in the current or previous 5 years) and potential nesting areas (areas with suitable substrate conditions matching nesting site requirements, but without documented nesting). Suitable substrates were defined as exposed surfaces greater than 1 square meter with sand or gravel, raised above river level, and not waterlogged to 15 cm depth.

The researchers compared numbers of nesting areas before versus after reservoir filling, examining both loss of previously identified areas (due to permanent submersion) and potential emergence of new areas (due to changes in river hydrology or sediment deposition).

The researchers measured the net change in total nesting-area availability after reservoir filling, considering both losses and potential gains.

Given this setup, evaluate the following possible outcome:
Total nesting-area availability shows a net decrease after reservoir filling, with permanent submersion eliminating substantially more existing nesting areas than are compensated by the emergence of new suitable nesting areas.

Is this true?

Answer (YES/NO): YES